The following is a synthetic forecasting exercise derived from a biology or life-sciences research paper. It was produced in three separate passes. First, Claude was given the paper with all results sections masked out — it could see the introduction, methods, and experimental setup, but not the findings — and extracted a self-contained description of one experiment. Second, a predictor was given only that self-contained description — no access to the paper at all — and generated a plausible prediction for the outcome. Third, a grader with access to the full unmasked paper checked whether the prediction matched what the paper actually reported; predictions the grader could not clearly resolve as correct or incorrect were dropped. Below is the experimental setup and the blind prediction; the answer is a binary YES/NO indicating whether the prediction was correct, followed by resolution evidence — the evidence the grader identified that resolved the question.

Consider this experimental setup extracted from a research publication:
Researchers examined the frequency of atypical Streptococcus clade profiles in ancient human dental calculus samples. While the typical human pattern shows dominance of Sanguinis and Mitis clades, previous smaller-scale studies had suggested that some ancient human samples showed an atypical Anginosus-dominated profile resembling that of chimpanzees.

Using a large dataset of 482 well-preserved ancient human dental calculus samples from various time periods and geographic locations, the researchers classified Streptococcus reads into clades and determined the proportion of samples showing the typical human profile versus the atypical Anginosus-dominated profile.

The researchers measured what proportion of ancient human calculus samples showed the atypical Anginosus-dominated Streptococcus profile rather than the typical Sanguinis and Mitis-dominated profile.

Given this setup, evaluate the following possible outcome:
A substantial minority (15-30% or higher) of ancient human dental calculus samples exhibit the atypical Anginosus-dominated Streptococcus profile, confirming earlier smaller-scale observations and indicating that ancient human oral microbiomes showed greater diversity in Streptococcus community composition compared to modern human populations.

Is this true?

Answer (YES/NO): NO